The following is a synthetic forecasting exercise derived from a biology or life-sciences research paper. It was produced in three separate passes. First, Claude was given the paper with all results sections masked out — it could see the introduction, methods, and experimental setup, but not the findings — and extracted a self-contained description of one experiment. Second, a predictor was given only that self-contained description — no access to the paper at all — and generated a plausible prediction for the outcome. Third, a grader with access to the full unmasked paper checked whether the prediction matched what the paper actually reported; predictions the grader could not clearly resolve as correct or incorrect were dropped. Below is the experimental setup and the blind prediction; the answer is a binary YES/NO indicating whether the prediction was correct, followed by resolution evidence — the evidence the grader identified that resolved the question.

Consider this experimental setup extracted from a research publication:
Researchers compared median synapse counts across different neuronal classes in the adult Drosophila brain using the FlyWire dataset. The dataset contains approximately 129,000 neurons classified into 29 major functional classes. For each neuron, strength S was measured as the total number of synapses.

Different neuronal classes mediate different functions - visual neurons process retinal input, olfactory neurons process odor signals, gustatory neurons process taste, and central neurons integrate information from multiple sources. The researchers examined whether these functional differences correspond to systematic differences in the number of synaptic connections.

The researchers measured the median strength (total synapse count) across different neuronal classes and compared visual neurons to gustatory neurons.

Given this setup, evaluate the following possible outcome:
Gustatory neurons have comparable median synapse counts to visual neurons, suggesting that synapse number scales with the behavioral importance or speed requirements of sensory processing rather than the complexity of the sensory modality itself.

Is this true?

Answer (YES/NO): NO